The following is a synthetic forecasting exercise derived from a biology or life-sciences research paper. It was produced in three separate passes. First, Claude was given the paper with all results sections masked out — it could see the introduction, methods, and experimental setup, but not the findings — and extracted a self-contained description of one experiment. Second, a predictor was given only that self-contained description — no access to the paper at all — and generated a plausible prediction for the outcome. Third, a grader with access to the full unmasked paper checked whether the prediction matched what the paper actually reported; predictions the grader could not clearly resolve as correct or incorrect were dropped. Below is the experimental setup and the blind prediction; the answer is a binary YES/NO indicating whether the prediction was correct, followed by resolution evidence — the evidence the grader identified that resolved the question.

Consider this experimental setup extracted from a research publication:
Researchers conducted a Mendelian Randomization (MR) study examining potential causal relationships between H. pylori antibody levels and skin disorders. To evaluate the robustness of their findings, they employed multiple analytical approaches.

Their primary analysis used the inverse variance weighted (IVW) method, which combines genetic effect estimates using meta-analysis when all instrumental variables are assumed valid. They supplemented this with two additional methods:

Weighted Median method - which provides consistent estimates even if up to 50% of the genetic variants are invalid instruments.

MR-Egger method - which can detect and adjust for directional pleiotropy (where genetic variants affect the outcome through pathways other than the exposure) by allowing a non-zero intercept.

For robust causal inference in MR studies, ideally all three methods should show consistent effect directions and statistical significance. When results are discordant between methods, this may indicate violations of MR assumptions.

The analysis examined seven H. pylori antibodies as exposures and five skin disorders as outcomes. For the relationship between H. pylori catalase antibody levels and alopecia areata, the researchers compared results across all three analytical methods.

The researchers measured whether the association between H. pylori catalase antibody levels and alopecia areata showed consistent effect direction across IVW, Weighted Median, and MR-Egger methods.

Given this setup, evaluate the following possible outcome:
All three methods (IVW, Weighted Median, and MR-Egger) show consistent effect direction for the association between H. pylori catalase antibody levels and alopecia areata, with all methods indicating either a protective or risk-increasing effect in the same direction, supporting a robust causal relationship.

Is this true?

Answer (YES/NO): YES